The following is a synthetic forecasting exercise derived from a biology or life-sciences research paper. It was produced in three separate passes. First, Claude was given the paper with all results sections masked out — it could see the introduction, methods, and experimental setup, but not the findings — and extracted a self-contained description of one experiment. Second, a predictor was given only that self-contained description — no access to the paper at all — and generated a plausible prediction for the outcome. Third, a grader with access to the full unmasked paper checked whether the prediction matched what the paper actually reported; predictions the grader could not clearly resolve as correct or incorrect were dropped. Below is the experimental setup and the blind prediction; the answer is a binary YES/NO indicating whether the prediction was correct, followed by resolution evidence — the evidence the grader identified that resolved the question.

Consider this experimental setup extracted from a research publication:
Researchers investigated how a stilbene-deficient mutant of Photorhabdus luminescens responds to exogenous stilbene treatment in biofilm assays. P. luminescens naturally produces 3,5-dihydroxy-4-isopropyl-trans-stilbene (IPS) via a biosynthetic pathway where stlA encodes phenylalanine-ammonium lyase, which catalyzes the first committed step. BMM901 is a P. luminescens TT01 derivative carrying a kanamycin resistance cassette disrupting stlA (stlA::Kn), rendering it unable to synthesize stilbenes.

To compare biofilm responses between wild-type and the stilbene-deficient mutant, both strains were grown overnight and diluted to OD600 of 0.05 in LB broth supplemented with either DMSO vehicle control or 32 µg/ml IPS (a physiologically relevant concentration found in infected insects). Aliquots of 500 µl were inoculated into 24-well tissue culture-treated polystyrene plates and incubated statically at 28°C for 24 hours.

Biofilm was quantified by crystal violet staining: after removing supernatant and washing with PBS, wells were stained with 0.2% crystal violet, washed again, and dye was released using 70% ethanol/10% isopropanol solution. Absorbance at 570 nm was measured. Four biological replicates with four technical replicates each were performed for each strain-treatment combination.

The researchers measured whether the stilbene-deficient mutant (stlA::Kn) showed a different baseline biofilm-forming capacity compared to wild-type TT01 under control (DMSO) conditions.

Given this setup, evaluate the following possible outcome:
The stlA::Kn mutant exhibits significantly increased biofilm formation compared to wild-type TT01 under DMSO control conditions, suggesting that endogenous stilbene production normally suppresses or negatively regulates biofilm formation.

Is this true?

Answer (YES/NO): YES